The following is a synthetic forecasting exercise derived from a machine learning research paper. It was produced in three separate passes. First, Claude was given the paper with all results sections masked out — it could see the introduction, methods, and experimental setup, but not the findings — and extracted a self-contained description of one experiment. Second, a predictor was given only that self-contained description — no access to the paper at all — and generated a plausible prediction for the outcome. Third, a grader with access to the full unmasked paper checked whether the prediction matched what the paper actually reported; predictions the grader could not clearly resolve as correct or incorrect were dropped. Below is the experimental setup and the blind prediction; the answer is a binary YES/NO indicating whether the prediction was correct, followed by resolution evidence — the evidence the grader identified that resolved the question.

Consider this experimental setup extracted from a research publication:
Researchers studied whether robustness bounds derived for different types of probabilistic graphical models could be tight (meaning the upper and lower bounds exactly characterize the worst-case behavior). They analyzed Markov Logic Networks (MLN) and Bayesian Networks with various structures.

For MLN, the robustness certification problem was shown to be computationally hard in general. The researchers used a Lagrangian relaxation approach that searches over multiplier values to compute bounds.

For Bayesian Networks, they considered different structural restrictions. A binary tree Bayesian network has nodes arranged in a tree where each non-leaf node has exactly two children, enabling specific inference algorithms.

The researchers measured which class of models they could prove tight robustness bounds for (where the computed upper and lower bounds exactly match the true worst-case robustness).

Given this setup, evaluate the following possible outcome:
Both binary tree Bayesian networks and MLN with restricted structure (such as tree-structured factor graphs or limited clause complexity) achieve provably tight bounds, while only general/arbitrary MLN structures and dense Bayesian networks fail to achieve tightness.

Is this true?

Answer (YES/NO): NO